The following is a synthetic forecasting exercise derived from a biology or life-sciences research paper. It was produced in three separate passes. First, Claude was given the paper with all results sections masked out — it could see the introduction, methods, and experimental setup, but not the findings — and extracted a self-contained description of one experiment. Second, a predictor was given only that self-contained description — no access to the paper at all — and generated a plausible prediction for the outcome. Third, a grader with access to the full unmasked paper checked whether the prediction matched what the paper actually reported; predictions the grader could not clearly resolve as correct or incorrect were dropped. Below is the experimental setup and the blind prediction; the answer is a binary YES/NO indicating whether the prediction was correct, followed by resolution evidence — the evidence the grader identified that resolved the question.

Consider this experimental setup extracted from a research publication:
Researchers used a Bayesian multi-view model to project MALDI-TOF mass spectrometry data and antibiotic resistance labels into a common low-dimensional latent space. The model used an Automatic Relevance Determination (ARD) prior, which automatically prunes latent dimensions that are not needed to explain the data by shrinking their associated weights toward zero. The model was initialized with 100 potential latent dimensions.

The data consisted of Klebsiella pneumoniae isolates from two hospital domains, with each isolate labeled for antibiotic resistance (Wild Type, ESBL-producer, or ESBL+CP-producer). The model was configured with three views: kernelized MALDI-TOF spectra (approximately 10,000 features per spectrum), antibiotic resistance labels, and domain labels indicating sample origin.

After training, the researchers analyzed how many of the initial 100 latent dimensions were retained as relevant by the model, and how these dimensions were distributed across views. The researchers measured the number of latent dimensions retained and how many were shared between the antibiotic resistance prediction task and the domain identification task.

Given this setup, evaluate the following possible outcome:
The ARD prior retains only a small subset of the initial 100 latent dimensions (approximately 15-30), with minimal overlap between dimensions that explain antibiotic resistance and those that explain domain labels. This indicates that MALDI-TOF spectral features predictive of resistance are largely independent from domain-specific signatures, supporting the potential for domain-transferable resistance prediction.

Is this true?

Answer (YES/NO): NO